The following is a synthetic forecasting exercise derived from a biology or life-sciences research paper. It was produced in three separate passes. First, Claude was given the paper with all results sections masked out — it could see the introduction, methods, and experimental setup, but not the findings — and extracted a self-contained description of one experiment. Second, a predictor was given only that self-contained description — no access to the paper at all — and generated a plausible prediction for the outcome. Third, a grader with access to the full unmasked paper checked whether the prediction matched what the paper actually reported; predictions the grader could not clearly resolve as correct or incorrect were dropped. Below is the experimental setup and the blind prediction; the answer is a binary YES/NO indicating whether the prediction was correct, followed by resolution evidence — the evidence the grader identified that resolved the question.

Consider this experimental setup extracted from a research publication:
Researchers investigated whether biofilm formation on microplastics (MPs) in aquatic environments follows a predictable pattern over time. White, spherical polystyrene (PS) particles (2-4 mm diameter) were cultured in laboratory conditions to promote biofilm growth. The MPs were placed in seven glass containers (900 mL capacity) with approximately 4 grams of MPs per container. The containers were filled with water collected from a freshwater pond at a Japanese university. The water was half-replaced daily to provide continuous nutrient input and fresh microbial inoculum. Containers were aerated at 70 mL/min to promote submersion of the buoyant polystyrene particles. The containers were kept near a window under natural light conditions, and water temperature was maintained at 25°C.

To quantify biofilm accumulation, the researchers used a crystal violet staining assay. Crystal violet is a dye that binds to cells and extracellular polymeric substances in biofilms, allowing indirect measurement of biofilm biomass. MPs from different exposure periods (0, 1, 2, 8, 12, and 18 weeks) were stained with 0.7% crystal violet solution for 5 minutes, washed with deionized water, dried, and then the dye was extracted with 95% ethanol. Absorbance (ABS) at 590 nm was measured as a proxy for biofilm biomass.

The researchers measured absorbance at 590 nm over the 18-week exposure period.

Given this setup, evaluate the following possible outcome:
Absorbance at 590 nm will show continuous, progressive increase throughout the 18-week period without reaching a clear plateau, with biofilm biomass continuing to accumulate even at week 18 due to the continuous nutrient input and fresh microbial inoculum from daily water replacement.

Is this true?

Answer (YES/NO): NO